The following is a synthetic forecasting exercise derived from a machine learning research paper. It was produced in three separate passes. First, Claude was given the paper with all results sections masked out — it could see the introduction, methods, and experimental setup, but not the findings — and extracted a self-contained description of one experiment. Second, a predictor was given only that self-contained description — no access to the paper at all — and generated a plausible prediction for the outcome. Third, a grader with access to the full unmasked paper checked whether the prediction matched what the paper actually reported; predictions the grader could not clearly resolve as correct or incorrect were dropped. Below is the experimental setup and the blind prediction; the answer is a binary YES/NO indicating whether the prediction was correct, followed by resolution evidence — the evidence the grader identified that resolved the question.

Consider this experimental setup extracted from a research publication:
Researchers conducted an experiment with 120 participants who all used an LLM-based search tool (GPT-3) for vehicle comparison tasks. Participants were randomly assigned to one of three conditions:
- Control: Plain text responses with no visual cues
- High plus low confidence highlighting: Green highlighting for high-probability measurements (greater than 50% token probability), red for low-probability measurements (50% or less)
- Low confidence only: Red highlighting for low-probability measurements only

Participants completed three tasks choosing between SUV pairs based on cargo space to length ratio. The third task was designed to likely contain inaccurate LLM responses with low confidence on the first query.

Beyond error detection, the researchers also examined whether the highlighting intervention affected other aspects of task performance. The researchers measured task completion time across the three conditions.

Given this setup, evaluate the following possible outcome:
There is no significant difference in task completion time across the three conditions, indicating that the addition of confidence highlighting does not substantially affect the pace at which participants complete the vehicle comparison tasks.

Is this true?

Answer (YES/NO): NO